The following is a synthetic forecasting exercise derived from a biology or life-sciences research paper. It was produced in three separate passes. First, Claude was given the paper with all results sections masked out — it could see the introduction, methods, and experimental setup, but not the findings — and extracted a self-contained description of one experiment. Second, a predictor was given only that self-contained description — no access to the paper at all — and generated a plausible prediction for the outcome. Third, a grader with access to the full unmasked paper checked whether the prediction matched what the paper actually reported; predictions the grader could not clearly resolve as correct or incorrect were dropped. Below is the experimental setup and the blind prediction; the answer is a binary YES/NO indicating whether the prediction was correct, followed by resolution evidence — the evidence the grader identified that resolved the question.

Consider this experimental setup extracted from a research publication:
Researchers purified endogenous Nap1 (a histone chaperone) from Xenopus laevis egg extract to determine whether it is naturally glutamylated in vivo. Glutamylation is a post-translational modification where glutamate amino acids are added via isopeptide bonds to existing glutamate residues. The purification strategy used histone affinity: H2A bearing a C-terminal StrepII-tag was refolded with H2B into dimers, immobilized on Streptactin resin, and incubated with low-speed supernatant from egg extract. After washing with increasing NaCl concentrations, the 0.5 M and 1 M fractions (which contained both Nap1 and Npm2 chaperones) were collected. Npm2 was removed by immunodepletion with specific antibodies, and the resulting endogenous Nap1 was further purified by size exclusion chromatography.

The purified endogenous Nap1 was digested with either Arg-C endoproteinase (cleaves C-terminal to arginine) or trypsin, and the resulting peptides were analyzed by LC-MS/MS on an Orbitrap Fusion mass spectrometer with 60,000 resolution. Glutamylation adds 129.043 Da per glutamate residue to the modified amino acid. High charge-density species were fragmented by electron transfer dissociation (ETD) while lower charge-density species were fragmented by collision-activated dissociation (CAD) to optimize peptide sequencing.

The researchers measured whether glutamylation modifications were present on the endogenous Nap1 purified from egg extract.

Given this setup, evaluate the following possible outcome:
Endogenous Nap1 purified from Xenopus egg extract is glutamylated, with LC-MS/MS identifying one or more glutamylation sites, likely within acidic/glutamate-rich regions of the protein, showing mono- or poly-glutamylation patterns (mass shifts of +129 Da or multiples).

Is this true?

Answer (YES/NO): YES